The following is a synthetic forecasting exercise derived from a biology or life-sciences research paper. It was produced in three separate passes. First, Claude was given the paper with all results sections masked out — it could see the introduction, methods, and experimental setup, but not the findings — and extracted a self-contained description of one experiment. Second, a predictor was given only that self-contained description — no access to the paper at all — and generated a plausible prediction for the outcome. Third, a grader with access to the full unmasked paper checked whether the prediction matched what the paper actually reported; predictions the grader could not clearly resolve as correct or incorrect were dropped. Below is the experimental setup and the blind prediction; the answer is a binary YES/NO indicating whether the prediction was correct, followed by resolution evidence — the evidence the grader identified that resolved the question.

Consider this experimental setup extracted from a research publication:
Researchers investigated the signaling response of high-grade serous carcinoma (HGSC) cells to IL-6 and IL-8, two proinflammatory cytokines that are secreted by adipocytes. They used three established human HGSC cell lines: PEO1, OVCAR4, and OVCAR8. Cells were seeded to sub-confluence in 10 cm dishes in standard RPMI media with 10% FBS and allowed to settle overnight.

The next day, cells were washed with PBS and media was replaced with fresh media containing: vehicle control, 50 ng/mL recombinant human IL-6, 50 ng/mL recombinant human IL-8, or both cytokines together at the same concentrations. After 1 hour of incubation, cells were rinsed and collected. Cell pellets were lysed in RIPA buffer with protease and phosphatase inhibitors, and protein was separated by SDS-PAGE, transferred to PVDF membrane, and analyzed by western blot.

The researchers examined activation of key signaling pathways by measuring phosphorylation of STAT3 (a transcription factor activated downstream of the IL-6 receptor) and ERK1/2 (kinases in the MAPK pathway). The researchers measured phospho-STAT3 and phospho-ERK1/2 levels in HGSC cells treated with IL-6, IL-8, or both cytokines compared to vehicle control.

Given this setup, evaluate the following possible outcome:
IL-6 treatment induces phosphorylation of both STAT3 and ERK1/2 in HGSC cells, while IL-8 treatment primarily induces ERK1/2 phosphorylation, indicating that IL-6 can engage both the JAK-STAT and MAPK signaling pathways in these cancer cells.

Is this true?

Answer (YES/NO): NO